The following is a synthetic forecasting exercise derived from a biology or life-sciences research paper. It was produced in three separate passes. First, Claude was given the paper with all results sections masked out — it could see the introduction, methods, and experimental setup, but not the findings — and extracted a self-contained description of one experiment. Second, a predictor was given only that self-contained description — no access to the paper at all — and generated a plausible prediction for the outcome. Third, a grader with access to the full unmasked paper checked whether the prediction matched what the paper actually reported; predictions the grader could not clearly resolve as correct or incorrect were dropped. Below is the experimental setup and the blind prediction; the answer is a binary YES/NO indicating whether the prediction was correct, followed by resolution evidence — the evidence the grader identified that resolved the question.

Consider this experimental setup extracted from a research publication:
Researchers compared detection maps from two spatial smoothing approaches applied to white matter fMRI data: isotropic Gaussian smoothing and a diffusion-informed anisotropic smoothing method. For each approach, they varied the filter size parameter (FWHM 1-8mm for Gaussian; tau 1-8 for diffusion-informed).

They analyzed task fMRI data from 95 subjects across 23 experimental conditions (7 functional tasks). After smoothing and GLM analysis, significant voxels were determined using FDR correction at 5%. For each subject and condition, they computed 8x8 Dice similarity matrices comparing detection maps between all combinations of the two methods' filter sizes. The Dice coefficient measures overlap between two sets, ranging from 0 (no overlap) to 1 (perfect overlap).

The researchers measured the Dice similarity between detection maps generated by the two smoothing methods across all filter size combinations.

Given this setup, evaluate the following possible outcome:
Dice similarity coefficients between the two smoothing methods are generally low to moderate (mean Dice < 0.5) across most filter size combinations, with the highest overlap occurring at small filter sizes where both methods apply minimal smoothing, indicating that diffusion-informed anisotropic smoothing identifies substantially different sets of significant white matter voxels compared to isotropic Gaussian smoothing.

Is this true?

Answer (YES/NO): NO